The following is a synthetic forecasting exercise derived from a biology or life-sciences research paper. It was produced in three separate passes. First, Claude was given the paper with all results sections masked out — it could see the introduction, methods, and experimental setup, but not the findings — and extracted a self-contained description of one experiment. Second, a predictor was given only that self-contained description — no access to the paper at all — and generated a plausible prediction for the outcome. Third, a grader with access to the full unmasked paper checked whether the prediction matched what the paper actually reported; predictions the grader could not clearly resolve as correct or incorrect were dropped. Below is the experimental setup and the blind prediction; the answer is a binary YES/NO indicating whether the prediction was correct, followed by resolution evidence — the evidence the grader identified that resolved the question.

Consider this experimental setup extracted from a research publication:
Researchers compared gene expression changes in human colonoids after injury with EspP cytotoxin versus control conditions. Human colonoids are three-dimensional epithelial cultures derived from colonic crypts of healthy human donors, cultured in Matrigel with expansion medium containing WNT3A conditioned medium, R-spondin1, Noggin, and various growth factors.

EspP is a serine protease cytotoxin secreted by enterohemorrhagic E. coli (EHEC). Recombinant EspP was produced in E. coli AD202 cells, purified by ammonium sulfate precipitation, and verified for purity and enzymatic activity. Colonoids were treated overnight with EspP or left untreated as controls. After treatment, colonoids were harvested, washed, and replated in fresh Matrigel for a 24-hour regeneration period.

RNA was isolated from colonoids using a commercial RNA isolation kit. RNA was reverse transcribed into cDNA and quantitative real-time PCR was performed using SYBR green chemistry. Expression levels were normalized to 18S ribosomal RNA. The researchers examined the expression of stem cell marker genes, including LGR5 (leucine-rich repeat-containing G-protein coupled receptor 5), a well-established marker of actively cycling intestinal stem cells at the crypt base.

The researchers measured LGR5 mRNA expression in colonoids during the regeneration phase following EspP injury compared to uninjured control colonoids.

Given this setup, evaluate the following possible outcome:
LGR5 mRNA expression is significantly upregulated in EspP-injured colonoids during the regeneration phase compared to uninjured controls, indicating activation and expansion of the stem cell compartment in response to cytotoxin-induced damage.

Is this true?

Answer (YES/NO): NO